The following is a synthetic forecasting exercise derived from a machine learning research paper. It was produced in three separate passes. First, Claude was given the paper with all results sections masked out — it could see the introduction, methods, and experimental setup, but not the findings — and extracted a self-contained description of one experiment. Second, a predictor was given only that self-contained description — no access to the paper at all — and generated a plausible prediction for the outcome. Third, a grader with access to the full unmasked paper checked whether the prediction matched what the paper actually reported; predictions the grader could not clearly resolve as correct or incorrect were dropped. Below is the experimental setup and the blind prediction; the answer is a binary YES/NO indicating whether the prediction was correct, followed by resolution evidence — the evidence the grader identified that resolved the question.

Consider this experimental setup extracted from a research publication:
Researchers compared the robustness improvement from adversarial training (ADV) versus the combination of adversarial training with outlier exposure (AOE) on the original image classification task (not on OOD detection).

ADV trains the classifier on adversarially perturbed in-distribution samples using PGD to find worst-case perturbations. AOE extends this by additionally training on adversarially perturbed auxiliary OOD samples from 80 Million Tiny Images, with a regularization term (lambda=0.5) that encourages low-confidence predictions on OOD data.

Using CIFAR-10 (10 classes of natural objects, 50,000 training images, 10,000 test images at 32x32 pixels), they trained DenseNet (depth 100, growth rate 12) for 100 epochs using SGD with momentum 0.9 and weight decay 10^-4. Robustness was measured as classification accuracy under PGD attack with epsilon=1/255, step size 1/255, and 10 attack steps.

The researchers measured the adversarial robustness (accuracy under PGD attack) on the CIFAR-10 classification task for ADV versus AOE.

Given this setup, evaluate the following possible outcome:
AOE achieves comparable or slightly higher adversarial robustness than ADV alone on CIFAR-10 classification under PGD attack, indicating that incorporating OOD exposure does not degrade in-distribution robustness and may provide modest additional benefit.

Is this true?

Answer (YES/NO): NO